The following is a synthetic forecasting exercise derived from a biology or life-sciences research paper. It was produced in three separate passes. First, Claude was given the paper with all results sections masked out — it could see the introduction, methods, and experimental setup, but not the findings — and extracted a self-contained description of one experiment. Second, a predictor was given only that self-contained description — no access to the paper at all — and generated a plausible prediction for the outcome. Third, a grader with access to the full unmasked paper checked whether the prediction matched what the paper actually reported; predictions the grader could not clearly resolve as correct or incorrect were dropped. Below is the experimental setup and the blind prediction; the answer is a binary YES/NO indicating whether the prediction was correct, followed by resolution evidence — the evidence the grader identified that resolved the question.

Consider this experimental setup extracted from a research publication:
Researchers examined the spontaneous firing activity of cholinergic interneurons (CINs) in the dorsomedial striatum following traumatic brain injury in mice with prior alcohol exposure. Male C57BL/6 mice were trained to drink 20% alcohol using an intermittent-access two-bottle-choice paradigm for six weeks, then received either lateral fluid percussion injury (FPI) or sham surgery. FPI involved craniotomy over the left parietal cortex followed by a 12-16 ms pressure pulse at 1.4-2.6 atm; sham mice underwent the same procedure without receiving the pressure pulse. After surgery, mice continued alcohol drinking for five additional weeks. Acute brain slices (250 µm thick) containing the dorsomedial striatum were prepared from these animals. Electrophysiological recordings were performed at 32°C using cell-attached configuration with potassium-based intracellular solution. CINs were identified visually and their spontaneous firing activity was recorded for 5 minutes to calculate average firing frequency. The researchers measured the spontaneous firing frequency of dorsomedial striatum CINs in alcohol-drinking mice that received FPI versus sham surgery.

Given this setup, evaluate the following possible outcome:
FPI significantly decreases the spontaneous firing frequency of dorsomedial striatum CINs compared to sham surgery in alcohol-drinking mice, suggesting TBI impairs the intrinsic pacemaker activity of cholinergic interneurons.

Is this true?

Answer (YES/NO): YES